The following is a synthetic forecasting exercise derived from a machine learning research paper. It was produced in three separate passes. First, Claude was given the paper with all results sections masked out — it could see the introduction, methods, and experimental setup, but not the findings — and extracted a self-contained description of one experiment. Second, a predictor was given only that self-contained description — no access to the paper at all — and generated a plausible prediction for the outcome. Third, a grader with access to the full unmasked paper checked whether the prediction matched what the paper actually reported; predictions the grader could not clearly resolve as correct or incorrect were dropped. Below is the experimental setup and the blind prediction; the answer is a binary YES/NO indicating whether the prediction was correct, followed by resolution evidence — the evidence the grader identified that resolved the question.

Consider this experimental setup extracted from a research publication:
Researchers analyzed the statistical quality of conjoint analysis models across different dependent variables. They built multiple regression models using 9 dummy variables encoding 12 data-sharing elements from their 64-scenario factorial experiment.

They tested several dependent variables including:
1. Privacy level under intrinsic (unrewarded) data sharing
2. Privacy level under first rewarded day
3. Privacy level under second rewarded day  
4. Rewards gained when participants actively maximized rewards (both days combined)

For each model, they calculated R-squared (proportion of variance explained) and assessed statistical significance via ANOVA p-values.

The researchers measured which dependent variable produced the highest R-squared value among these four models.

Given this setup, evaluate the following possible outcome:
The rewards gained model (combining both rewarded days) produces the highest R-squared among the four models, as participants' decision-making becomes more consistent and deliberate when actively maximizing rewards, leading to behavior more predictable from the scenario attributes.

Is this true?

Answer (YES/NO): YES